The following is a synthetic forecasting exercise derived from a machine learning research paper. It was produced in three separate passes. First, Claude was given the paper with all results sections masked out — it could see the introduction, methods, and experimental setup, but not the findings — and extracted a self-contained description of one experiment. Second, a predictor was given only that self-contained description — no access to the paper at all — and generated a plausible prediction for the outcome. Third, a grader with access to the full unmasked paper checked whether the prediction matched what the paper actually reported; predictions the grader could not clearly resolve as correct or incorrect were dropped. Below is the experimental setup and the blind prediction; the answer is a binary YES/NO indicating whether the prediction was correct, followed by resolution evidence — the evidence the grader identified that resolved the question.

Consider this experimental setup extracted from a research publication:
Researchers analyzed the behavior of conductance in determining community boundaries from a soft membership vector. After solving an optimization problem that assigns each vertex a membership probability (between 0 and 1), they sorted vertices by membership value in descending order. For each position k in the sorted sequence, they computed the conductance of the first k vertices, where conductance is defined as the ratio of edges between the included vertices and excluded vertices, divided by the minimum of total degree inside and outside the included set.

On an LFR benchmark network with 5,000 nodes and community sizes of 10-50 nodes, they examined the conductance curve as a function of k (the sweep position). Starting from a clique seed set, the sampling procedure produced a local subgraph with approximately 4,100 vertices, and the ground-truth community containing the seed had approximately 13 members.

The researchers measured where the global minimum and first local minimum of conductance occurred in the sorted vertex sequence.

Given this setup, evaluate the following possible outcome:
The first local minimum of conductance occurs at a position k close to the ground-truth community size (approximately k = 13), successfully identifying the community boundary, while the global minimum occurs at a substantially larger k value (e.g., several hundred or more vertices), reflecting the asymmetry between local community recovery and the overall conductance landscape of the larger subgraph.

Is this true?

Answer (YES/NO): YES